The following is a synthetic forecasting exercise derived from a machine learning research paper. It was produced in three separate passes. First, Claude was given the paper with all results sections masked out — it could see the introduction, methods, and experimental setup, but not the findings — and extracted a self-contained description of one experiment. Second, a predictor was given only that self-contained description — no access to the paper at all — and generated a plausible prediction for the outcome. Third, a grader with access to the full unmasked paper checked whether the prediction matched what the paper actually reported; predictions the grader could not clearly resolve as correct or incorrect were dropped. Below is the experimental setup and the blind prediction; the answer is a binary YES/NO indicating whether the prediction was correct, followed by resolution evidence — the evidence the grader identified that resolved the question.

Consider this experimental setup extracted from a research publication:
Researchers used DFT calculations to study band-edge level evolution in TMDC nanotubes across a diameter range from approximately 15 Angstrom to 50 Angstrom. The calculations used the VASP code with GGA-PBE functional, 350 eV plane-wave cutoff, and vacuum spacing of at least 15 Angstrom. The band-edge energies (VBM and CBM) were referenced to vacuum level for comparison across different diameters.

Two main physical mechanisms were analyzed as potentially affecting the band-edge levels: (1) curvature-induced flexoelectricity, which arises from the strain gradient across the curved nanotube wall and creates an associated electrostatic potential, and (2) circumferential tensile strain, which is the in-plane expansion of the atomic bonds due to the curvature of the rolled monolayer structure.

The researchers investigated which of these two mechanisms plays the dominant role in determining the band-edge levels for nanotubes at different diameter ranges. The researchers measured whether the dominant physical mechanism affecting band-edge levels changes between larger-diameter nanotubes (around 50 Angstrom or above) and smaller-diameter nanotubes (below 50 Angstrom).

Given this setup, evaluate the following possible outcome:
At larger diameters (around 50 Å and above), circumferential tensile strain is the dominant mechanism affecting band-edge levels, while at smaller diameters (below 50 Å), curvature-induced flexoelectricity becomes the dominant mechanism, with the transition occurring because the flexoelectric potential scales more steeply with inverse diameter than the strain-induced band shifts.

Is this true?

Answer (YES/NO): NO